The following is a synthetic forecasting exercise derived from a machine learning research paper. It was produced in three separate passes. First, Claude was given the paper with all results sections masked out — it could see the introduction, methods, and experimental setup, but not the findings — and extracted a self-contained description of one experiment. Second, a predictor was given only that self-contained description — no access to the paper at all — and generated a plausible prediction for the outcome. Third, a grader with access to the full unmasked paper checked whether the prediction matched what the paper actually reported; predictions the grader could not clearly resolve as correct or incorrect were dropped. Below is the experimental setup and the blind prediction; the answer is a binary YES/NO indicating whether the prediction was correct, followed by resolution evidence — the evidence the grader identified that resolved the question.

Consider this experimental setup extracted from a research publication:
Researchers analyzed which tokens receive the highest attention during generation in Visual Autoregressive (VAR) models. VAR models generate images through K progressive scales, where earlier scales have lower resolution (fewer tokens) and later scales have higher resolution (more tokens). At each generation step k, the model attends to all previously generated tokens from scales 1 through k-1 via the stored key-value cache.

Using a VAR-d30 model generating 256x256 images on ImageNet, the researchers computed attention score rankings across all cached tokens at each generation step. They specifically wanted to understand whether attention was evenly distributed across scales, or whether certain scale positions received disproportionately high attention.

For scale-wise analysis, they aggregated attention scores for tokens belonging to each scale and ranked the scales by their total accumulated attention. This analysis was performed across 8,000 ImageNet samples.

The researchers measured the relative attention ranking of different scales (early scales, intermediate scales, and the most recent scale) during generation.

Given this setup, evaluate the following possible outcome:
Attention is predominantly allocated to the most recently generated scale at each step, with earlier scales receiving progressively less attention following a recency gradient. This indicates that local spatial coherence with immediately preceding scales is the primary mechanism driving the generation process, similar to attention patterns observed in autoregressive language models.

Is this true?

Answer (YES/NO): NO